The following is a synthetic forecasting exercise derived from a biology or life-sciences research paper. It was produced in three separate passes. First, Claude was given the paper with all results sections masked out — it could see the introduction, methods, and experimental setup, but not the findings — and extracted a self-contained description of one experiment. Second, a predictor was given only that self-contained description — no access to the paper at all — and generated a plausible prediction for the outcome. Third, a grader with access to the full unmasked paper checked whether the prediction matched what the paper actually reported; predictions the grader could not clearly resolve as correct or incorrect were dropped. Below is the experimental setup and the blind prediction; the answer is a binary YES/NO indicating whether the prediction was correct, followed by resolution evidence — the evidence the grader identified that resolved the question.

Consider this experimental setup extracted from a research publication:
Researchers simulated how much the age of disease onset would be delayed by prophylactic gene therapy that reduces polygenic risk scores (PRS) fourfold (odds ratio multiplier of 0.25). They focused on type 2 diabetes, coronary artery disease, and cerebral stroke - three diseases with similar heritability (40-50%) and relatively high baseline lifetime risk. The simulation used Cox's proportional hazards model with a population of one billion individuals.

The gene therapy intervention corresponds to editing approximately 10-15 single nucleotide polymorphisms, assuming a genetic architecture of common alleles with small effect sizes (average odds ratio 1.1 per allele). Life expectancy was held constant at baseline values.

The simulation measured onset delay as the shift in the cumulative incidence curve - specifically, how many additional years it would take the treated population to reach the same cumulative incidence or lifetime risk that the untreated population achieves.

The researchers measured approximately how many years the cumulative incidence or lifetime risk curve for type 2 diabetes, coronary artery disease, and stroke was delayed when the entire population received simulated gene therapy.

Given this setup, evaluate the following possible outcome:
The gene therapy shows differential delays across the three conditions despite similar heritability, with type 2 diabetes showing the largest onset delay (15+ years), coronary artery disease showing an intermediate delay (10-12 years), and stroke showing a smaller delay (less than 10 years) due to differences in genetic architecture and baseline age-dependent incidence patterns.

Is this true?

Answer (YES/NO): NO